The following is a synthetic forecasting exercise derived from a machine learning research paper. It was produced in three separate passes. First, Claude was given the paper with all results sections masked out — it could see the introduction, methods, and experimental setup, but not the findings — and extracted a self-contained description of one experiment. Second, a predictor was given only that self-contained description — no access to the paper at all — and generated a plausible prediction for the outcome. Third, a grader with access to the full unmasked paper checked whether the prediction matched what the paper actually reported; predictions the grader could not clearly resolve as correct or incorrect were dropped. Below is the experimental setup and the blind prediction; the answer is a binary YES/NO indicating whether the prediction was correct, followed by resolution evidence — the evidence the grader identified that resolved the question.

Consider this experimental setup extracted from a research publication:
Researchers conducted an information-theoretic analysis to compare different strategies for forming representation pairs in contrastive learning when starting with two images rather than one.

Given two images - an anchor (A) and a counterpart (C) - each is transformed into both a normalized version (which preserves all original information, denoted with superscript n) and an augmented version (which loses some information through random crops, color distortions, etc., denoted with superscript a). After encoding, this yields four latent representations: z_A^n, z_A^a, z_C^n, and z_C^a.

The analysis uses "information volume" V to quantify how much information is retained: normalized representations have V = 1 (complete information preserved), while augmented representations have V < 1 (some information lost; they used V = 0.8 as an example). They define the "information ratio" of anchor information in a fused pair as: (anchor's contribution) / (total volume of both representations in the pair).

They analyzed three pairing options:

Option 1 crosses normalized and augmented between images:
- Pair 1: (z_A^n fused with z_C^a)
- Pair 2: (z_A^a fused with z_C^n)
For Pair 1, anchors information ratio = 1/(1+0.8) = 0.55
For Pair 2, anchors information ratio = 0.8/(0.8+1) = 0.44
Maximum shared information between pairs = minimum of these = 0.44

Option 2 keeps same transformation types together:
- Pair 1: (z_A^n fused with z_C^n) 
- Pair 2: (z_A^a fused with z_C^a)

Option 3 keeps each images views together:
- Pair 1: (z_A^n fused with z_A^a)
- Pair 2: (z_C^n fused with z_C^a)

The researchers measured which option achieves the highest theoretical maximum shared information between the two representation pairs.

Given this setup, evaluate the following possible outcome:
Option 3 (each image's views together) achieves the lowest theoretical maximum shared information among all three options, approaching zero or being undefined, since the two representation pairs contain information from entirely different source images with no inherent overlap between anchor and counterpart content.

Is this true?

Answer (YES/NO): YES